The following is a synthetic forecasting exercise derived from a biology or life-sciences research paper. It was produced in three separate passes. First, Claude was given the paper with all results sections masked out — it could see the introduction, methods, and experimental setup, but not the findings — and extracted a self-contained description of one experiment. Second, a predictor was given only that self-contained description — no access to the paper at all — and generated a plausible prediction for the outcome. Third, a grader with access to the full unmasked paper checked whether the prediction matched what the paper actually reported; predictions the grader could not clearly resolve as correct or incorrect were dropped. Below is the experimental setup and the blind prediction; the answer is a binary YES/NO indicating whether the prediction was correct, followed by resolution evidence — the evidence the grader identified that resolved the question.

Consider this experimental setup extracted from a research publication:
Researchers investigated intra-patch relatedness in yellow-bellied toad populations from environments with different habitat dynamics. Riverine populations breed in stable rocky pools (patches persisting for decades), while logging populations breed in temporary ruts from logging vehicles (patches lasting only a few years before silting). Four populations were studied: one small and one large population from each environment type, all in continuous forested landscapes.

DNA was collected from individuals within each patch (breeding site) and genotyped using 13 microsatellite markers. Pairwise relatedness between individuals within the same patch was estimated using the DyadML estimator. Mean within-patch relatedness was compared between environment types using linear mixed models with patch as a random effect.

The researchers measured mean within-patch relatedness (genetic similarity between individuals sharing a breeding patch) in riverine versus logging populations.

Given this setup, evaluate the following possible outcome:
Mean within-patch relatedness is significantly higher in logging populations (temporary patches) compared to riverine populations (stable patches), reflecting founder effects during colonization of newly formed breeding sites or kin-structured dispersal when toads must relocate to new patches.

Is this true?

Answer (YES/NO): NO